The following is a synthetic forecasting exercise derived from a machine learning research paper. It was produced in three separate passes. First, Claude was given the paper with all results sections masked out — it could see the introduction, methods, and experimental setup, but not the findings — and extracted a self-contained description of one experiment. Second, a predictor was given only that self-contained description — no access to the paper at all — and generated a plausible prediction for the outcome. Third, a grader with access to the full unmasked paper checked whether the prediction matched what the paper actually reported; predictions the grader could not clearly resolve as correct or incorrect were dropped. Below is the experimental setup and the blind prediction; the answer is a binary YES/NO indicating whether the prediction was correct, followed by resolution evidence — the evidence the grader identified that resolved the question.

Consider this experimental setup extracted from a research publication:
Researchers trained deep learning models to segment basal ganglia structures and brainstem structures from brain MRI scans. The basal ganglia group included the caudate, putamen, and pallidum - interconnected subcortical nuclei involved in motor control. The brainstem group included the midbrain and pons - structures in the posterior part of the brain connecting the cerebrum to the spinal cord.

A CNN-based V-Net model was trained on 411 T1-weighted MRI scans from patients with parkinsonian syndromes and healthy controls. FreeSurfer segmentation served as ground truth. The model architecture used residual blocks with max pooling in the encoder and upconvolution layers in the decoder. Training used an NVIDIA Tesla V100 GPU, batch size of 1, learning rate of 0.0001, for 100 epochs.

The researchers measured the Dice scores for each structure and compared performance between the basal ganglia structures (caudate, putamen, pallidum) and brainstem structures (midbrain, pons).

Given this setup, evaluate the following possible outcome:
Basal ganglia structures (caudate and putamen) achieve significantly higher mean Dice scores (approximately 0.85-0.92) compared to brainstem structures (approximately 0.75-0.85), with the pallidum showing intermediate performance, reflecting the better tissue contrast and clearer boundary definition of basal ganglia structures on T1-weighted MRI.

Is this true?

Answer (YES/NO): NO